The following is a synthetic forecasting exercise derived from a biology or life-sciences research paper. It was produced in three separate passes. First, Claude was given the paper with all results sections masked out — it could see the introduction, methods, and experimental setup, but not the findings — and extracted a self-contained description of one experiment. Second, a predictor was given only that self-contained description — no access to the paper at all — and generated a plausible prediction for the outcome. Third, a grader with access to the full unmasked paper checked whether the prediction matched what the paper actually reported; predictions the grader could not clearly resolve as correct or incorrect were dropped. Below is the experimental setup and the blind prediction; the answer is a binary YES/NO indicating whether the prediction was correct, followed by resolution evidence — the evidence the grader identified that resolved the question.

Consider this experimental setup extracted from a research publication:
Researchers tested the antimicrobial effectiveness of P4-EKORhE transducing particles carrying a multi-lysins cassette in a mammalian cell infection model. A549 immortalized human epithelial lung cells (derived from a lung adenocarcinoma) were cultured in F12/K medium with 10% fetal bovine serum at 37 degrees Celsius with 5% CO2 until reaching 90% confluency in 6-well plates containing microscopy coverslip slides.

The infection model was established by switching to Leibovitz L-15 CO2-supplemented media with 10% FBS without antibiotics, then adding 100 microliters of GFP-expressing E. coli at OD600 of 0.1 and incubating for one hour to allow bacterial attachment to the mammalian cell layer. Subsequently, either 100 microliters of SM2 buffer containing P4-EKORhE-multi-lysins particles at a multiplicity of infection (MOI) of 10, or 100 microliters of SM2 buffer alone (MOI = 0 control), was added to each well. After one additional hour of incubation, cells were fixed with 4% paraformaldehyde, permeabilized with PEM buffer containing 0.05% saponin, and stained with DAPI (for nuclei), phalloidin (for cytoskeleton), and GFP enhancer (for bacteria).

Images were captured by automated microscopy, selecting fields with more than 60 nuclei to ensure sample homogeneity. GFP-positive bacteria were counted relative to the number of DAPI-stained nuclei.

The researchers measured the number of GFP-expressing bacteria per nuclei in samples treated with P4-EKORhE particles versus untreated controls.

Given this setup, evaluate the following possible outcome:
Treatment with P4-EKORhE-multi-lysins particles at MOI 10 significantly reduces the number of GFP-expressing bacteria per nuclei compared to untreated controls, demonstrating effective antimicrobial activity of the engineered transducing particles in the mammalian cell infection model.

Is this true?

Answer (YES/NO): NO